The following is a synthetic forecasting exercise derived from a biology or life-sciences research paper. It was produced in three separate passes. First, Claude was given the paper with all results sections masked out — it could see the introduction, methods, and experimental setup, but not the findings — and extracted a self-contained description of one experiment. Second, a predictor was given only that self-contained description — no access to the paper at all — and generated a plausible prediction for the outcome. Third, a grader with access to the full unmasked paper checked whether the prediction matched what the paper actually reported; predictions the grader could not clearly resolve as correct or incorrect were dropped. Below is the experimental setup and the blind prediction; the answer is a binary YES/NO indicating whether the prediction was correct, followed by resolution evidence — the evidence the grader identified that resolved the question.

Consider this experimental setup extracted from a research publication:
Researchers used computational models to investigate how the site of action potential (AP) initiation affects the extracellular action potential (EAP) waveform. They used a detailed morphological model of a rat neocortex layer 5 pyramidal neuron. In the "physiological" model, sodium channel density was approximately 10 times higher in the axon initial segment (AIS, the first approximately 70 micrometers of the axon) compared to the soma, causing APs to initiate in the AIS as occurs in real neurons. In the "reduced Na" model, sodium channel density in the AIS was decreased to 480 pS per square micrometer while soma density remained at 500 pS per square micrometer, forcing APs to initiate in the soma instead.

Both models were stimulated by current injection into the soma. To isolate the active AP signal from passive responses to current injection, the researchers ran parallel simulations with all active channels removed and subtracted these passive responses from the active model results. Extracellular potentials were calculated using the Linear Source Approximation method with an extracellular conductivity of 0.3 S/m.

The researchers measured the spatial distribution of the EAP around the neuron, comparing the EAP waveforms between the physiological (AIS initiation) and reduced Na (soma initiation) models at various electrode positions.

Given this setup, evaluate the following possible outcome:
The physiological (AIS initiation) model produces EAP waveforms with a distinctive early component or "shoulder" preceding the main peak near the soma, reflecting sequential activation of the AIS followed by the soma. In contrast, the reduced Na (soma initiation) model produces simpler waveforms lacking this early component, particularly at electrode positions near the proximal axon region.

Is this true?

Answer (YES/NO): YES